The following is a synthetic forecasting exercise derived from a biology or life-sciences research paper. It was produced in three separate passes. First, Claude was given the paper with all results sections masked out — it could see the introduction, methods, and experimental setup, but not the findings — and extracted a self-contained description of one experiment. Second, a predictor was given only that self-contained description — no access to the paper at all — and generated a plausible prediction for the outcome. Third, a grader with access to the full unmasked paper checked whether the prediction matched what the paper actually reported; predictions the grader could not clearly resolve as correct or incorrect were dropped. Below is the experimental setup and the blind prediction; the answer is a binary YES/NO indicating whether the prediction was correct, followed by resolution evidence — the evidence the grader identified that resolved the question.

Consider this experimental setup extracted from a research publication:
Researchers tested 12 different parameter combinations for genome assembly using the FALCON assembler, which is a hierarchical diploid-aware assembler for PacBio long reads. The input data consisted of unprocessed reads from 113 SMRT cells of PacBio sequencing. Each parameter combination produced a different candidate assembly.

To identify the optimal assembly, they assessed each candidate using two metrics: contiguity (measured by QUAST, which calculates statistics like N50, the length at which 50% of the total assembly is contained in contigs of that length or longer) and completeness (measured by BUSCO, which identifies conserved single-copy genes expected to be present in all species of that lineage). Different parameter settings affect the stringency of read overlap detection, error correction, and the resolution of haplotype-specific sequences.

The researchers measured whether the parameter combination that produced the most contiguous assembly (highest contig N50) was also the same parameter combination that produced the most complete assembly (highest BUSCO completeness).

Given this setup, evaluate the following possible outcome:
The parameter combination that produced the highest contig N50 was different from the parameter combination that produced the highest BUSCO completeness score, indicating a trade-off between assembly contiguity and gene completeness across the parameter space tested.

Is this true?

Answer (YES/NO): NO